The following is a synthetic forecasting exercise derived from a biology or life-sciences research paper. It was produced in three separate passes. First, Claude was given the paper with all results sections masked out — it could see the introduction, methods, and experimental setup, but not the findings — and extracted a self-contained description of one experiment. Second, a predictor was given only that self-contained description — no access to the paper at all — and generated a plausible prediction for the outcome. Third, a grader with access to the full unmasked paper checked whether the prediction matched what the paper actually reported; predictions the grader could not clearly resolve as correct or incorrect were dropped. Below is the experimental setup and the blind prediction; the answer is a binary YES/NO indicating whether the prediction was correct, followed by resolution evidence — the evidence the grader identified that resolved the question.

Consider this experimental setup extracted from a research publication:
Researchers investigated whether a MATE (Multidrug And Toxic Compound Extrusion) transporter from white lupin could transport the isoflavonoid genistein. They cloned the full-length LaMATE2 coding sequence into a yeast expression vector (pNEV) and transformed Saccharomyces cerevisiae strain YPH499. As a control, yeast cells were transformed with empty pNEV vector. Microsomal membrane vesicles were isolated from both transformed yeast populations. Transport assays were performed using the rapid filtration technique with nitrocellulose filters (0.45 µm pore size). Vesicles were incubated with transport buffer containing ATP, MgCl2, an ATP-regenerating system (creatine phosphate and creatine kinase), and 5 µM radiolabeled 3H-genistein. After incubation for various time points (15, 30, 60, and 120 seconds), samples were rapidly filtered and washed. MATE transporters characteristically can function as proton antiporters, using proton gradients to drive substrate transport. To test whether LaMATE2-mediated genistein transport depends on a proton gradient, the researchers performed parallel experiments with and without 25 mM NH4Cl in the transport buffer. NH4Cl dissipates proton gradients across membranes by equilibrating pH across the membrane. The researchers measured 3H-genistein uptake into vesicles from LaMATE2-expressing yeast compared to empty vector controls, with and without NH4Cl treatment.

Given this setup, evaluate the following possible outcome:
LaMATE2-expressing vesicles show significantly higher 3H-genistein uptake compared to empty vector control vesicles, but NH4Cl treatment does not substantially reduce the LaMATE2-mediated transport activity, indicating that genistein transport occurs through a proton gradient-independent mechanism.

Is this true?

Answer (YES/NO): NO